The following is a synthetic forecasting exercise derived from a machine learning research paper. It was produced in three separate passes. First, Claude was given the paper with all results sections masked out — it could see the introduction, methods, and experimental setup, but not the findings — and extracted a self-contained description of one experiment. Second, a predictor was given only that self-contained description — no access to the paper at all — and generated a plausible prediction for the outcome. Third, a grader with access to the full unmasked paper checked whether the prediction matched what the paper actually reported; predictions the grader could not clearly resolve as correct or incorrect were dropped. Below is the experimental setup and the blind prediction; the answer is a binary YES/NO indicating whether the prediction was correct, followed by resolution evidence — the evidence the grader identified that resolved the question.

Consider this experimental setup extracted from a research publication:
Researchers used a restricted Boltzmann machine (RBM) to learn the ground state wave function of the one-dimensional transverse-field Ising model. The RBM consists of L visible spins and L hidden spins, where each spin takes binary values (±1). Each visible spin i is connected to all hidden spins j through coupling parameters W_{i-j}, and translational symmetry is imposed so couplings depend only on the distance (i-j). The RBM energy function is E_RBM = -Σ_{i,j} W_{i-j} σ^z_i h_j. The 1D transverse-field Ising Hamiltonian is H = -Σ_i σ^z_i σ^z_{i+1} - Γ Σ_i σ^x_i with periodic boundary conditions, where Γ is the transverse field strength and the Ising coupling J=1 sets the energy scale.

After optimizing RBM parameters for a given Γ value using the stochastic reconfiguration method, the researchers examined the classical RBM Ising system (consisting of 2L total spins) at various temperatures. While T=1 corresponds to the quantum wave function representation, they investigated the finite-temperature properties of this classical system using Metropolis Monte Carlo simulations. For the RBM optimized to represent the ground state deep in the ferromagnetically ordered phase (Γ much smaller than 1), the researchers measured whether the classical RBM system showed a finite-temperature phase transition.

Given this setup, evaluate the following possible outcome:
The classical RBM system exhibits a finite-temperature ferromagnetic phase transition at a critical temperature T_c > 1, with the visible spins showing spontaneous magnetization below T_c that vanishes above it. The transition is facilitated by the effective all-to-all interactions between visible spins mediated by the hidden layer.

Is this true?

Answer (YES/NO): NO